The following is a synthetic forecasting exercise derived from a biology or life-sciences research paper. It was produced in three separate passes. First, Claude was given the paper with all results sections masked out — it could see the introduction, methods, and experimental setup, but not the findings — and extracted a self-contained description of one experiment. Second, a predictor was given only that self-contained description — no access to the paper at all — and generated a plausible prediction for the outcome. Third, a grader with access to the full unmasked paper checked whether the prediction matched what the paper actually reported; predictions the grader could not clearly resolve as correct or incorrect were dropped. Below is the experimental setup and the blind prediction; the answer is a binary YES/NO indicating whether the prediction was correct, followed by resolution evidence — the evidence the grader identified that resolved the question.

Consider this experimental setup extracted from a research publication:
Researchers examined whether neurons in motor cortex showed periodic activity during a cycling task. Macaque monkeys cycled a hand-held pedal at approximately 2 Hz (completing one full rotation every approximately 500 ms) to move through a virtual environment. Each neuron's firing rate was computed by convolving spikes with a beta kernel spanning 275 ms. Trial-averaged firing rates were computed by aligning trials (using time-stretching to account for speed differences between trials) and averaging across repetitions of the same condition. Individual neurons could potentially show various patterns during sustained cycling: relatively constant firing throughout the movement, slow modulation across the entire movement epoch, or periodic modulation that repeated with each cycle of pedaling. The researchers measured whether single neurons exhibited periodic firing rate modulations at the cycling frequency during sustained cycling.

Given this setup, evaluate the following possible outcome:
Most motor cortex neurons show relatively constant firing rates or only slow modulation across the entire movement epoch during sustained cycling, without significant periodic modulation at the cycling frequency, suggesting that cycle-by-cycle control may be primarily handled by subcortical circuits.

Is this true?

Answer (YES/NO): NO